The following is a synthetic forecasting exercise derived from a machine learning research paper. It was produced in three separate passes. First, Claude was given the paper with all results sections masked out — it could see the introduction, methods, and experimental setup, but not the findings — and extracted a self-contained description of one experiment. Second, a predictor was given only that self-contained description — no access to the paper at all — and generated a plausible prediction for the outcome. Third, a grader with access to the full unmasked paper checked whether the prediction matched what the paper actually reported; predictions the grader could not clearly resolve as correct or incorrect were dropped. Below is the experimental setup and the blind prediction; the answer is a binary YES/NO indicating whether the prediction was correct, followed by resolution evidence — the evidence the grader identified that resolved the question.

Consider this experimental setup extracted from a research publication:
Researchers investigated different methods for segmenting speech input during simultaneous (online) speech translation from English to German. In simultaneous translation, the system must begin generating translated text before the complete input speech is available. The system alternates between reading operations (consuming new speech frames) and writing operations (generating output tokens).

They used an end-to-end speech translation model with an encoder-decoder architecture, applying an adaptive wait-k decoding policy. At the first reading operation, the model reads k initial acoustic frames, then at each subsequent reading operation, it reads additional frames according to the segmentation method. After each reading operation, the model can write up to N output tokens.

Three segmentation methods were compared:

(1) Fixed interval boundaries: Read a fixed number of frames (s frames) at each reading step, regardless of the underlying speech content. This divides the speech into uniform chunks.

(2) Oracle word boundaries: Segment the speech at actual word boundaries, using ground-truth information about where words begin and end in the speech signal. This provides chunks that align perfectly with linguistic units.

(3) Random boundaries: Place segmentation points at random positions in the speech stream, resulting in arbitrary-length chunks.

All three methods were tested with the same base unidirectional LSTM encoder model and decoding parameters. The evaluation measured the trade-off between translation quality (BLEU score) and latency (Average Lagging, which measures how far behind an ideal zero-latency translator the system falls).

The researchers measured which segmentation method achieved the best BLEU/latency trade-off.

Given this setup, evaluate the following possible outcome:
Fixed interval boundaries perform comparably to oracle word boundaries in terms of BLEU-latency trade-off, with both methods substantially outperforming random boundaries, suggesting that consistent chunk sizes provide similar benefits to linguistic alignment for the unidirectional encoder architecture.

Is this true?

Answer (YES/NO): NO